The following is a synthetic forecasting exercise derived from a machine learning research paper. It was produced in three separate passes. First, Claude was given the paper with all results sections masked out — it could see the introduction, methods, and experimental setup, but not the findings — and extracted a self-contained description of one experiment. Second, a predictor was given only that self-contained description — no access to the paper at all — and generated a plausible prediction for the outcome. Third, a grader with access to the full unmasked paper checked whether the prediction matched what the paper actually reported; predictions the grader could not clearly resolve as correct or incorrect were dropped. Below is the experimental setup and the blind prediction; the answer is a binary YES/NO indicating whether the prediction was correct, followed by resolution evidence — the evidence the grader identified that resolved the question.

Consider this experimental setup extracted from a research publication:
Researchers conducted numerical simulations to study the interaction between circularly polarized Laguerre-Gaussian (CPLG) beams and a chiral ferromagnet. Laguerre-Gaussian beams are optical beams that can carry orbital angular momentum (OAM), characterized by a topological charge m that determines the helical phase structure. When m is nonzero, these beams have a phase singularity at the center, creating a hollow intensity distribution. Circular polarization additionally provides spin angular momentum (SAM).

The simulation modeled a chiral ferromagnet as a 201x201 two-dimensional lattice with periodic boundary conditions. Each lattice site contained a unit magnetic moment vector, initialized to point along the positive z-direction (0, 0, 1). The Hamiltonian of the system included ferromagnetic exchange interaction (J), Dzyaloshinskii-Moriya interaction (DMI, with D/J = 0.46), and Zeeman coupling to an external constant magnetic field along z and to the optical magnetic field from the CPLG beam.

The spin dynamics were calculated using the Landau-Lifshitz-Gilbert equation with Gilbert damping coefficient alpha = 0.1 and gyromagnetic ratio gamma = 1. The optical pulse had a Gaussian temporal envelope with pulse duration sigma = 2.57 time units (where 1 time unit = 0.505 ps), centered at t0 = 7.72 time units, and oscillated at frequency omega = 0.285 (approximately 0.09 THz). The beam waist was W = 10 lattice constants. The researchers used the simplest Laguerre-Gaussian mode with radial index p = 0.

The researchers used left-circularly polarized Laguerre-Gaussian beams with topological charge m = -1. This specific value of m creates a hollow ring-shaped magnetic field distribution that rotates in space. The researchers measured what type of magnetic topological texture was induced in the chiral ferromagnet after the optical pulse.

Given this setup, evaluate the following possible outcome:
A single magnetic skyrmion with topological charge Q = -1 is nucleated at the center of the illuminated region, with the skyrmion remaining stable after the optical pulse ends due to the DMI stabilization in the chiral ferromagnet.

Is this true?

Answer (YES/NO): NO